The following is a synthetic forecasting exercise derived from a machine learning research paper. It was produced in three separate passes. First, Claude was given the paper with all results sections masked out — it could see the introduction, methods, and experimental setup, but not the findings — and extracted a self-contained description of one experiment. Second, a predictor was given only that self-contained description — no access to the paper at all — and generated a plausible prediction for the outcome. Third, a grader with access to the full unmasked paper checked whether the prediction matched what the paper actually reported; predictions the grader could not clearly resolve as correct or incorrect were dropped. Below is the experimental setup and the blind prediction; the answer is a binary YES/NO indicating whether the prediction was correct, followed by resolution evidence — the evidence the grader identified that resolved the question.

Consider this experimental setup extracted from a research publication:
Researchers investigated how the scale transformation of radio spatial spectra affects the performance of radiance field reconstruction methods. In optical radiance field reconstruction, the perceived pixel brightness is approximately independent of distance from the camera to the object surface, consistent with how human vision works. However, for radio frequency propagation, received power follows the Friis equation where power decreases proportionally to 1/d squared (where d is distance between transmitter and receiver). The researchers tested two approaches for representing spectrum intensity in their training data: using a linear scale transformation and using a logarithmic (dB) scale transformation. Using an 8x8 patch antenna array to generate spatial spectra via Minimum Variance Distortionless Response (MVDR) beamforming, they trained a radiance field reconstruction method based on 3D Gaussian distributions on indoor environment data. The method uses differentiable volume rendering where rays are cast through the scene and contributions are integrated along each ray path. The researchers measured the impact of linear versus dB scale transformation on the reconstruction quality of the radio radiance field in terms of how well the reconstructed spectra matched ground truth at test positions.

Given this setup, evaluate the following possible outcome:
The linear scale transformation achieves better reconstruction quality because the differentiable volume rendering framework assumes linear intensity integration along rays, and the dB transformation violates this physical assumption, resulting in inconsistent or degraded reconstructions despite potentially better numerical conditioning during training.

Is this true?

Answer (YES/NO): NO